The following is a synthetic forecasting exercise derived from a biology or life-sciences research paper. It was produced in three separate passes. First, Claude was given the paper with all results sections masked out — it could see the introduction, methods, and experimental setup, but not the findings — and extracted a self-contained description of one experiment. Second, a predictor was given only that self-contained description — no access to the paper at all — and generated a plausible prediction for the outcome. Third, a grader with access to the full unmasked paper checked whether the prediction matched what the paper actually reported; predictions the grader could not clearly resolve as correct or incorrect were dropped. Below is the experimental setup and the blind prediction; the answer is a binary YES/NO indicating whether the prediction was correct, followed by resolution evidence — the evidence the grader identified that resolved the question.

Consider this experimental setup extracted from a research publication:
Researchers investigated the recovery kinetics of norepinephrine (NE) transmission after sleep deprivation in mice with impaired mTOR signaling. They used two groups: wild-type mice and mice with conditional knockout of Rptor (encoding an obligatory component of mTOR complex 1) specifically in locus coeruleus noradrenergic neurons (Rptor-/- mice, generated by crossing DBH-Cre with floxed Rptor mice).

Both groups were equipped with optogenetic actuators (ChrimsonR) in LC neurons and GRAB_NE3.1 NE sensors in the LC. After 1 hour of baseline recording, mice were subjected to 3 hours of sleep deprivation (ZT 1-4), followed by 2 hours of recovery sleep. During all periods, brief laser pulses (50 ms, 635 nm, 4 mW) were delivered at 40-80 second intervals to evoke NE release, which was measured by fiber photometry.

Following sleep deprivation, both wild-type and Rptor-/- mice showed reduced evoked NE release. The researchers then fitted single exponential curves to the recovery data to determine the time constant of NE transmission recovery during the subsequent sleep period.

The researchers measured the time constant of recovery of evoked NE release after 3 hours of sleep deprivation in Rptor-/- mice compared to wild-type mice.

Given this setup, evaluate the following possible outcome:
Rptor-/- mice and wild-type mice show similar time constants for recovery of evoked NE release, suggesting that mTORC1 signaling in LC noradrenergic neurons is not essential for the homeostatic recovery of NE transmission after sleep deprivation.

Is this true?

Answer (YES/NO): NO